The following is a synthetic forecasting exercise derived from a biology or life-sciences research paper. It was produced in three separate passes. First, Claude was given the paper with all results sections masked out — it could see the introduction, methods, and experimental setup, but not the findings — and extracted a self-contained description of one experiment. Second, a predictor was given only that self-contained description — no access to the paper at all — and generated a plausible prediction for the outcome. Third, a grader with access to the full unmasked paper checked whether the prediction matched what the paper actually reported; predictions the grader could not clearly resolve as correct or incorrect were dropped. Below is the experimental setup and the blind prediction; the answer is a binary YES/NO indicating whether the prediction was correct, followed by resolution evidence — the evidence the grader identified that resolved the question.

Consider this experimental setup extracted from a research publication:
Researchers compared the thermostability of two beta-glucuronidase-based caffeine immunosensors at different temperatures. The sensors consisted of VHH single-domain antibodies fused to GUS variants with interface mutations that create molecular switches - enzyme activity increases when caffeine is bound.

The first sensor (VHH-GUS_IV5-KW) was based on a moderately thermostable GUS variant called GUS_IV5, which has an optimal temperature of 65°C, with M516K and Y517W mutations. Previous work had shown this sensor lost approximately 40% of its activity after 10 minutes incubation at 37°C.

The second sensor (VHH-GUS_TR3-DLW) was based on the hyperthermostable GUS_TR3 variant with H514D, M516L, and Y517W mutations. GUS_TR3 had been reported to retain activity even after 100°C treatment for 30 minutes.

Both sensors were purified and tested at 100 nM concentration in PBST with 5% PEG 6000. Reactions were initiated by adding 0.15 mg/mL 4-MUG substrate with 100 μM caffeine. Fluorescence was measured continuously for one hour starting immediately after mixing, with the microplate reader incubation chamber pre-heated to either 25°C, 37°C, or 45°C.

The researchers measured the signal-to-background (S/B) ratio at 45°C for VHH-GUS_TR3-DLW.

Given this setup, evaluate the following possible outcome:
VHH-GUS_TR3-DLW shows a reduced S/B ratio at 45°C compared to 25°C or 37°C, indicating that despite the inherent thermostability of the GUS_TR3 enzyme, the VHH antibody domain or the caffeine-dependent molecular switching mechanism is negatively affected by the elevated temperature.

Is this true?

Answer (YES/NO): NO